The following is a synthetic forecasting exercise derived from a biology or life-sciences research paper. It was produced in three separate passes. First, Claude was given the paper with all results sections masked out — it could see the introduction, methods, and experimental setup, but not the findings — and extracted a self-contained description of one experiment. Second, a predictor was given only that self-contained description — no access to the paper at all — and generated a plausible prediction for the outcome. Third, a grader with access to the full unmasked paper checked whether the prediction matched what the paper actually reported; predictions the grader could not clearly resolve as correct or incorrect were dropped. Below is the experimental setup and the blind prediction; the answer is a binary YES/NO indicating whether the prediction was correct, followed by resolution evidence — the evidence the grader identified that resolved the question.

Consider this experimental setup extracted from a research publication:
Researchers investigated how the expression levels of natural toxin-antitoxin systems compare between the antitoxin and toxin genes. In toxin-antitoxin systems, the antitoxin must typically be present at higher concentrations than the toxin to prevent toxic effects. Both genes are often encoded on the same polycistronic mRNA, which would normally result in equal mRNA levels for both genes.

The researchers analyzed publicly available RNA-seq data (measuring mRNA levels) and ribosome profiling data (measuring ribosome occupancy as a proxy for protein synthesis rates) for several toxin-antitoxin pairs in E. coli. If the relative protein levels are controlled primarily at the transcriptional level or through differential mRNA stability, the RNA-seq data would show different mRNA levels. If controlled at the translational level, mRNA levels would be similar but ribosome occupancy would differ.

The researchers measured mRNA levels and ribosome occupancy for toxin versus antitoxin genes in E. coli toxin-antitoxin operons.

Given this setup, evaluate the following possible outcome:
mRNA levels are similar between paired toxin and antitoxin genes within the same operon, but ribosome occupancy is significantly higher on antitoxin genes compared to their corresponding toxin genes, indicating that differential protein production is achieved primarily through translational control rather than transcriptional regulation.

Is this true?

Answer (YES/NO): YES